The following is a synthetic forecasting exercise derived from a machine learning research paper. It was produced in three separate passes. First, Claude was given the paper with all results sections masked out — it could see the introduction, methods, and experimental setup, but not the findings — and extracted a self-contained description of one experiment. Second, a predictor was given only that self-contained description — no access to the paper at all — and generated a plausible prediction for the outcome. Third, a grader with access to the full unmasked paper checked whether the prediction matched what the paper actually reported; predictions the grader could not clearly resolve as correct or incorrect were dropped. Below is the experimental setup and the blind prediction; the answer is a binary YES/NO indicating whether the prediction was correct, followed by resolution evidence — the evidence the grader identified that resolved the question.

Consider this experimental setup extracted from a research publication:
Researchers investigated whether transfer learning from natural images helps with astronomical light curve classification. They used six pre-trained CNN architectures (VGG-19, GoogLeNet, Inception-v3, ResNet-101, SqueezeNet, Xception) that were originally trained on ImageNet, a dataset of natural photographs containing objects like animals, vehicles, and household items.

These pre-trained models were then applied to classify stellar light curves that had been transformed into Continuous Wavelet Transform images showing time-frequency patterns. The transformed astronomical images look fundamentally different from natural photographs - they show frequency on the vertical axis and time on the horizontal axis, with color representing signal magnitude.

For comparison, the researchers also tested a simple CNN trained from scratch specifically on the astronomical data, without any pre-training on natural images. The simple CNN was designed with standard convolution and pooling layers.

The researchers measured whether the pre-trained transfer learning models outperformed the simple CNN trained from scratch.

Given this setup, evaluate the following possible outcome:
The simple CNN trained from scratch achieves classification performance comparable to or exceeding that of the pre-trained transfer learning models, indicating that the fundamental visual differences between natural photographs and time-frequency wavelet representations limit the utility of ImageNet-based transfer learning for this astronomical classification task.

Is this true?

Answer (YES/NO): NO